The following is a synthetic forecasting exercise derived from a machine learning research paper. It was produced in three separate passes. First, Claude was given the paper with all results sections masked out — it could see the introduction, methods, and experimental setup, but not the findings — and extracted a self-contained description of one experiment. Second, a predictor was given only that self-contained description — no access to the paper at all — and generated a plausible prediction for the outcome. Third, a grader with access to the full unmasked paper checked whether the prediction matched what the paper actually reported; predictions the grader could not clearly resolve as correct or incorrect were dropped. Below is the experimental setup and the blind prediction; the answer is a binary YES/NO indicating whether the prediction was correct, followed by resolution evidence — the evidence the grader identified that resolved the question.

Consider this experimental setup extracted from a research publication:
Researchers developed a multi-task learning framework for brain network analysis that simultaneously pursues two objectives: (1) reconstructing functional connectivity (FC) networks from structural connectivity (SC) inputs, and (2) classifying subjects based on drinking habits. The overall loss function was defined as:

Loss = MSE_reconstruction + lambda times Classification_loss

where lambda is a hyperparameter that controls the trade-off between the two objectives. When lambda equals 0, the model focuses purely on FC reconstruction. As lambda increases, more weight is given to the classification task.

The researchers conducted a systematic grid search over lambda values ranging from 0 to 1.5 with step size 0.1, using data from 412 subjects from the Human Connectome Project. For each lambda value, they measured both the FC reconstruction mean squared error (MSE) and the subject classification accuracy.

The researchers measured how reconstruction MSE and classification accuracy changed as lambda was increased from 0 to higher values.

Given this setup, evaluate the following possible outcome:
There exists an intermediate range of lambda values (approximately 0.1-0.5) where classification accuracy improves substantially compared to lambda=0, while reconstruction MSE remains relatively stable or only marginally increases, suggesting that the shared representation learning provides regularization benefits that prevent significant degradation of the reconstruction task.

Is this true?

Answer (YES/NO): YES